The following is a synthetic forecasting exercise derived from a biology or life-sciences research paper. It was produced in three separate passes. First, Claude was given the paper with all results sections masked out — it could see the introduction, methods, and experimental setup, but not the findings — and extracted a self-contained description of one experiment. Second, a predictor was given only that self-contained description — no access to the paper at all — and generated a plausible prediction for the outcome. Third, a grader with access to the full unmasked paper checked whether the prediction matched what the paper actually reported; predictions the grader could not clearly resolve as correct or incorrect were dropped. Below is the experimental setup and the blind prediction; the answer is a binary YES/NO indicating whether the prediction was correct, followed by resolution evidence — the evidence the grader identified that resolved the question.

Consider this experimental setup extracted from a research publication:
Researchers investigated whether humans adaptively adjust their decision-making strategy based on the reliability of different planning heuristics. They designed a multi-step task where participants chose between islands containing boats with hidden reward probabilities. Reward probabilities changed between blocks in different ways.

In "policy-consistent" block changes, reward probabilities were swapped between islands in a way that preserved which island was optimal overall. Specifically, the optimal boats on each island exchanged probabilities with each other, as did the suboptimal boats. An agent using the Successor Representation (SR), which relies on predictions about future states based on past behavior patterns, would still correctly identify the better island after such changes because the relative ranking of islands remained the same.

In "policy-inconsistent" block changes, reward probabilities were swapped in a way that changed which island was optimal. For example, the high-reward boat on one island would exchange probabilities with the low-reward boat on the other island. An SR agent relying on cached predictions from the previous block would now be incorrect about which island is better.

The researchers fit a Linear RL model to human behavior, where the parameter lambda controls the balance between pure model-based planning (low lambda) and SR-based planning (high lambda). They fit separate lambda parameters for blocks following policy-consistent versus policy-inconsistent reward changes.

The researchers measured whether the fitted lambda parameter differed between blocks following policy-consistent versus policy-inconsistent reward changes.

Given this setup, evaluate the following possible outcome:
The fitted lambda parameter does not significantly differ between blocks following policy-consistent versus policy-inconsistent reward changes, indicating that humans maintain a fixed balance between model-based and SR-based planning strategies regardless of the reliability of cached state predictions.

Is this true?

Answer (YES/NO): NO